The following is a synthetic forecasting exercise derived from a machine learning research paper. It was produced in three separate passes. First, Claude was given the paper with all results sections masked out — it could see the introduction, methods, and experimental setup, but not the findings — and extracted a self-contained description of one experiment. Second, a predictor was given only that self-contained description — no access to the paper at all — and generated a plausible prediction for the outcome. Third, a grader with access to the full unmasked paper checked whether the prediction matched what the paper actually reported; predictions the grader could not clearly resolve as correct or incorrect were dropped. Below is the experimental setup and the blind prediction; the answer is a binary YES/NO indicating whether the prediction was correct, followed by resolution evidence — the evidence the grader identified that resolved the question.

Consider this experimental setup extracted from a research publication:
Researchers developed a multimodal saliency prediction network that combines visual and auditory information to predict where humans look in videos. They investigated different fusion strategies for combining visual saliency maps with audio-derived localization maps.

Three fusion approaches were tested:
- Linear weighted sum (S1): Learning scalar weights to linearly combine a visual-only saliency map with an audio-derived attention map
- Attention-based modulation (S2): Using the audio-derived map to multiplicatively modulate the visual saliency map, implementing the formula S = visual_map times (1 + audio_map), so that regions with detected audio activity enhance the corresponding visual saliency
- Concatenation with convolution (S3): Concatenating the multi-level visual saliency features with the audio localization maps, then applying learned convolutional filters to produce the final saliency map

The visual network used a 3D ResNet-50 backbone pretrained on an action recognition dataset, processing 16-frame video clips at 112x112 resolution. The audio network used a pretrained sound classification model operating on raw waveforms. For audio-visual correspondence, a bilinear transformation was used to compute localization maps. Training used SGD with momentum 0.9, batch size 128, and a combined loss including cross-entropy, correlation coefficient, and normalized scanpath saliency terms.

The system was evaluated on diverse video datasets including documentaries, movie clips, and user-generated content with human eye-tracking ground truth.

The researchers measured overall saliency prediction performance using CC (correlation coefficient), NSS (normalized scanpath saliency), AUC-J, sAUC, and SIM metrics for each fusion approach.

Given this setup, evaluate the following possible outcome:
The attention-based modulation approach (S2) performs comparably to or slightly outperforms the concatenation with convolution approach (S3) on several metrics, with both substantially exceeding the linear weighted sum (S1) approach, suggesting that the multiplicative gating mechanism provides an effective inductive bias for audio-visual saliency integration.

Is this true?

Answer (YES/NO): NO